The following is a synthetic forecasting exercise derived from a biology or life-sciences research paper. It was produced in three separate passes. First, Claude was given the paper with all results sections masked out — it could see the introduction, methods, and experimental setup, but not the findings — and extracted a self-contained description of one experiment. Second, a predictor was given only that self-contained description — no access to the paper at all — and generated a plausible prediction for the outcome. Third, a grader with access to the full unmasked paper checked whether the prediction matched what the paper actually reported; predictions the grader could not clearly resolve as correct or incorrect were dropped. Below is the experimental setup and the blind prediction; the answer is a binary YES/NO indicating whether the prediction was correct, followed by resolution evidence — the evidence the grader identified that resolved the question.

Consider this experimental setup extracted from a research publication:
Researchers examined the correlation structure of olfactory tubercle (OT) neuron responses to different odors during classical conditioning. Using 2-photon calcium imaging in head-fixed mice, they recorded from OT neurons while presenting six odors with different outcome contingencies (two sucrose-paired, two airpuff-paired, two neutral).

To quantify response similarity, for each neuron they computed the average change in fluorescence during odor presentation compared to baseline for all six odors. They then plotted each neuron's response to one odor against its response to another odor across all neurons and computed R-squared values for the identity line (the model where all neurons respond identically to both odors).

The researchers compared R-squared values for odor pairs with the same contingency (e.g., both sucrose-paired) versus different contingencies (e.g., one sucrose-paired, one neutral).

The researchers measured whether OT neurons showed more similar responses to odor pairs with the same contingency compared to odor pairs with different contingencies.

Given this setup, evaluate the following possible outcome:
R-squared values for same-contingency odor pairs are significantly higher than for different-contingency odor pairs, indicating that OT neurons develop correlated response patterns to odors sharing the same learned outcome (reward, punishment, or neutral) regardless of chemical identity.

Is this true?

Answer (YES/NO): NO